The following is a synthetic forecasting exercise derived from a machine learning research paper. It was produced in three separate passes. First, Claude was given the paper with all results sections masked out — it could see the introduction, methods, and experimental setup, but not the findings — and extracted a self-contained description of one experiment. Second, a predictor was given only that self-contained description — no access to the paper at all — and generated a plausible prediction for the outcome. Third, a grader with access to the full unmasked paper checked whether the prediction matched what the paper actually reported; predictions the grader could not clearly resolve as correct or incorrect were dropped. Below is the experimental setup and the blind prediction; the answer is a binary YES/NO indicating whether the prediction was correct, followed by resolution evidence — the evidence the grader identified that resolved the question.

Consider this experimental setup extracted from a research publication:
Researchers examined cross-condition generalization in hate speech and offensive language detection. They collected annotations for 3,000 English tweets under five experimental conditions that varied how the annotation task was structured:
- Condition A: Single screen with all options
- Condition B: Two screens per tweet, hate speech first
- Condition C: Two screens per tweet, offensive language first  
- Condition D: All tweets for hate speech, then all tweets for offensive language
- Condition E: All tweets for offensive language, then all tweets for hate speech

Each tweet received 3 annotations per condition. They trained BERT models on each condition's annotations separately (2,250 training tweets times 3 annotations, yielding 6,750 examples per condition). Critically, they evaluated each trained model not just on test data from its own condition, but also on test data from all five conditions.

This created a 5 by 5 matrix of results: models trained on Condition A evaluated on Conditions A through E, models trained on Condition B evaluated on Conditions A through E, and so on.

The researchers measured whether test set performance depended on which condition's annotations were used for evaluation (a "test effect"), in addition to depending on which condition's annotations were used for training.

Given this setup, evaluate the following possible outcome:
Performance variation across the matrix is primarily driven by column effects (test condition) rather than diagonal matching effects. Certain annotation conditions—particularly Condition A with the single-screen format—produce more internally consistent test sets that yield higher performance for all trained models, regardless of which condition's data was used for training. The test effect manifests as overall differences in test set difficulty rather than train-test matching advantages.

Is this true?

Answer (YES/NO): NO